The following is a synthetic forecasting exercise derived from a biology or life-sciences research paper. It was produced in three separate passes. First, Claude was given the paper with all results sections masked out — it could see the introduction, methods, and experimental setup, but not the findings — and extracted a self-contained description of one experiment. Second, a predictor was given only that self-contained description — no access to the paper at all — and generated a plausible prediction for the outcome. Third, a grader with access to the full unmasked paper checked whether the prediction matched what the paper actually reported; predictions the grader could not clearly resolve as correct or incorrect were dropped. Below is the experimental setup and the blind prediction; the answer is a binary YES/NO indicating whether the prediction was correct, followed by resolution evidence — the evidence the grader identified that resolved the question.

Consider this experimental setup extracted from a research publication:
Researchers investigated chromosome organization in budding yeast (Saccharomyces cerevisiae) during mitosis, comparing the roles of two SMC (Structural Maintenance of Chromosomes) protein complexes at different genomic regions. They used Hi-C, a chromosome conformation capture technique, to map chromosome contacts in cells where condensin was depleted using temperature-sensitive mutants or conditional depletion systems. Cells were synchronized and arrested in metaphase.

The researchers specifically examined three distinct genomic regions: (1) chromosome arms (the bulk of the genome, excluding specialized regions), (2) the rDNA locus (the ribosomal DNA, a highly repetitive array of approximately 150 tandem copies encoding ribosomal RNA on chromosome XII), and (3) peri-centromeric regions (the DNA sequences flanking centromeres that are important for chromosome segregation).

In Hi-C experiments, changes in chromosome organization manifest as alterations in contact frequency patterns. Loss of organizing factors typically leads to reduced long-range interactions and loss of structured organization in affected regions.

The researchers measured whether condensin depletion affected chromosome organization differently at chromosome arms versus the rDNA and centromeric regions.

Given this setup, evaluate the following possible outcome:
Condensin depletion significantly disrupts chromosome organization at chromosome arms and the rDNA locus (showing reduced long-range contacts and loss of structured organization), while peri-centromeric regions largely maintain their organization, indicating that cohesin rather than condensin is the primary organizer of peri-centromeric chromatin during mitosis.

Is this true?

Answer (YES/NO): NO